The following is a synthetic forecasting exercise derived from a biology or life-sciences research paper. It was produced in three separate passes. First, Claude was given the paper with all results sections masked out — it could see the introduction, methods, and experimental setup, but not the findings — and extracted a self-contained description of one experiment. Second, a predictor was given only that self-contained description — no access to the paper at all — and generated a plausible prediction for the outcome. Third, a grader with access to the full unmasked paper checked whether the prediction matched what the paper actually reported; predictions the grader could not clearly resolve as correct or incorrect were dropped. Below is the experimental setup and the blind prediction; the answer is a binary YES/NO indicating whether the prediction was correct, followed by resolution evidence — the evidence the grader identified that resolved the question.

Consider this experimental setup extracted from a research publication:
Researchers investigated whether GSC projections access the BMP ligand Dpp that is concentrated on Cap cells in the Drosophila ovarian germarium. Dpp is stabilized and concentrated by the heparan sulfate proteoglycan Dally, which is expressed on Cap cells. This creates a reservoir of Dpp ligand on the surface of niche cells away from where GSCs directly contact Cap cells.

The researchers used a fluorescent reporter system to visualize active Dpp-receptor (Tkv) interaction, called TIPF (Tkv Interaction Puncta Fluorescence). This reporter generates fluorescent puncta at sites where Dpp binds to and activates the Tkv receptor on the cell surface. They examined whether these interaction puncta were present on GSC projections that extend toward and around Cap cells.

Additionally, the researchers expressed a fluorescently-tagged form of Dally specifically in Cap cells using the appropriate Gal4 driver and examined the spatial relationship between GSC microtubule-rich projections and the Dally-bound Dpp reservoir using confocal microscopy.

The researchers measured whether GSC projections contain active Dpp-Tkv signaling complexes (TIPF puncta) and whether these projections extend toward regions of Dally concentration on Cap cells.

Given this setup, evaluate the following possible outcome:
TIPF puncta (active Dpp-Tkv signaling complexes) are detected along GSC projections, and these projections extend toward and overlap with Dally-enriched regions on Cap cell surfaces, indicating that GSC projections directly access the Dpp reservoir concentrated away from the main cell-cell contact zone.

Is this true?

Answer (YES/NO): YES